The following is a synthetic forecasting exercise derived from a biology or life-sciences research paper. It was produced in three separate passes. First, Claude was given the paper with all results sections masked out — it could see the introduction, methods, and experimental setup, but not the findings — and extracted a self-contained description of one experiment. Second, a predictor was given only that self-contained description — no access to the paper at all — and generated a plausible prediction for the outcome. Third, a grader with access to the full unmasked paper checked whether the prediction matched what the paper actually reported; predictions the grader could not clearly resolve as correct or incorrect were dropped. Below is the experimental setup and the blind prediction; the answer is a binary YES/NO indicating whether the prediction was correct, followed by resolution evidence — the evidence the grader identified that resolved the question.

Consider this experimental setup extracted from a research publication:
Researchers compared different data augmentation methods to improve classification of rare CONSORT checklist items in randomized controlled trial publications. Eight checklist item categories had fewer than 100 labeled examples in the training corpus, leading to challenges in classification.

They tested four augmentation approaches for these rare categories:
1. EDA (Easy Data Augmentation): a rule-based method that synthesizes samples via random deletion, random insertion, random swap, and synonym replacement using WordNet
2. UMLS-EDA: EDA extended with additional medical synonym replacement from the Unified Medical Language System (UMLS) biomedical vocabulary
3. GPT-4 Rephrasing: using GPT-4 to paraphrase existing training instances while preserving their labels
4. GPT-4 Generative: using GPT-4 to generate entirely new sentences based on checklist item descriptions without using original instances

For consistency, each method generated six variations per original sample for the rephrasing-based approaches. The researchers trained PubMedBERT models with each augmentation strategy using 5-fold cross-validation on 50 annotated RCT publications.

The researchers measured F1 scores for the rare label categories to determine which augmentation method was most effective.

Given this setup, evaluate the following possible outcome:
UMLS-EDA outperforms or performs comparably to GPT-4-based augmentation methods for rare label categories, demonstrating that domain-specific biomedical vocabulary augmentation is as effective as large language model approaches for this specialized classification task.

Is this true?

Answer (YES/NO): YES